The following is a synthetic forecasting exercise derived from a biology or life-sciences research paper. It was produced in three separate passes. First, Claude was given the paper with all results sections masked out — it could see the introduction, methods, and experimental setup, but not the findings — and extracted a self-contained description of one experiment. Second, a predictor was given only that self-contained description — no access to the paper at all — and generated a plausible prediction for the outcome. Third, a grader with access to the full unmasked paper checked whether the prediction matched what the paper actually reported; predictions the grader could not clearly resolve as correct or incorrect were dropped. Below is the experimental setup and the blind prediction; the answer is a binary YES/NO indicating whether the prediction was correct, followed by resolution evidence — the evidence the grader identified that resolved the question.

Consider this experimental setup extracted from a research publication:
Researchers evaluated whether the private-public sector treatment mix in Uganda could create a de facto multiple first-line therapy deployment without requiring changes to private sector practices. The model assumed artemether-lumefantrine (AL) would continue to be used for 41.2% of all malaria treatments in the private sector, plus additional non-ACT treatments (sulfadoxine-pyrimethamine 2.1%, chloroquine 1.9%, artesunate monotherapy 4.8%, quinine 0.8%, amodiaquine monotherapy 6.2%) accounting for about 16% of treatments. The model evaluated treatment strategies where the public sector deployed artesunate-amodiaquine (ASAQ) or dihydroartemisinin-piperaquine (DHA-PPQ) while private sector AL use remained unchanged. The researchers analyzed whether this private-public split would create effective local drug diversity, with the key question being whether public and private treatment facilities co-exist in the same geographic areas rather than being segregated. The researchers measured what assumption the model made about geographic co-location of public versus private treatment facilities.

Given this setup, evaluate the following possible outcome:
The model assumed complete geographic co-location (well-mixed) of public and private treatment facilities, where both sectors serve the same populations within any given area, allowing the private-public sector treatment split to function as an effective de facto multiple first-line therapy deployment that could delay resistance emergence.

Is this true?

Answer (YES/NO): YES